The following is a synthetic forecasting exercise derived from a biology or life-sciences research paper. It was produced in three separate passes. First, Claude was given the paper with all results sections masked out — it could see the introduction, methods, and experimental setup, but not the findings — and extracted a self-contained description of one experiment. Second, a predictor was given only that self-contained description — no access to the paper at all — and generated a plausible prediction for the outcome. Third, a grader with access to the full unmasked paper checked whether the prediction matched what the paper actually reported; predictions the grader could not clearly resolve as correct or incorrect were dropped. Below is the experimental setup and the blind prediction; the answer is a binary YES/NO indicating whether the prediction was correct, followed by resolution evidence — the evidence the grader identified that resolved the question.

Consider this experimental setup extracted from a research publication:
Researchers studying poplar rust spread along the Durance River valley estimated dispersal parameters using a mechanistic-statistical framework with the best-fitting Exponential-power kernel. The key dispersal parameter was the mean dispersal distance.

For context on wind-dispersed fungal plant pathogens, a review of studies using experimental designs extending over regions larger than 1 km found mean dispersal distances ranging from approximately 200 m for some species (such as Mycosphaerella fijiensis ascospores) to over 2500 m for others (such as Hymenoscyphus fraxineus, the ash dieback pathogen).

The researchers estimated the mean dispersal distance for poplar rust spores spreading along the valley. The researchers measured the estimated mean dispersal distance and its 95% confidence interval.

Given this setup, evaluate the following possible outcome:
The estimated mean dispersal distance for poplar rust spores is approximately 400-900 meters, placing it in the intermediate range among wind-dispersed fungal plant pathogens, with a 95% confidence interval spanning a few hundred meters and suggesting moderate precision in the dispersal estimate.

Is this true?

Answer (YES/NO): NO